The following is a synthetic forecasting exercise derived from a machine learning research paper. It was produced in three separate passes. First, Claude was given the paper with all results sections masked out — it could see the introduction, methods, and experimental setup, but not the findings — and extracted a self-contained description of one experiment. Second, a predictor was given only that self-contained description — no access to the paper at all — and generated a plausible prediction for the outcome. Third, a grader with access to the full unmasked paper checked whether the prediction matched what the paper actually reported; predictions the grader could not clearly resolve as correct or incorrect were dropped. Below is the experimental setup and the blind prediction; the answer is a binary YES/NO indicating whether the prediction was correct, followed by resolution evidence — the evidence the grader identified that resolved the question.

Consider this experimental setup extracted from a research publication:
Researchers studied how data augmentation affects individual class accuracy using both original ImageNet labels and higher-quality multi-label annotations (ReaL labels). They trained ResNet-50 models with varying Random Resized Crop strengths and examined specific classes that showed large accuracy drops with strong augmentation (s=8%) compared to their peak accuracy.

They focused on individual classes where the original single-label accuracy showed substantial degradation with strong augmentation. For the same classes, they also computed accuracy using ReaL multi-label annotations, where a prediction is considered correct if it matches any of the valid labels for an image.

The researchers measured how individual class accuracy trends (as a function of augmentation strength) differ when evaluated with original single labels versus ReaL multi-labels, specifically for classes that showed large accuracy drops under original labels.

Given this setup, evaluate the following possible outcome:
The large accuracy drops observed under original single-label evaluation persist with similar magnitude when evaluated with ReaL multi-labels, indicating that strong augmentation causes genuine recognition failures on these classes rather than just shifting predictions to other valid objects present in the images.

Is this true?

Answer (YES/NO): NO